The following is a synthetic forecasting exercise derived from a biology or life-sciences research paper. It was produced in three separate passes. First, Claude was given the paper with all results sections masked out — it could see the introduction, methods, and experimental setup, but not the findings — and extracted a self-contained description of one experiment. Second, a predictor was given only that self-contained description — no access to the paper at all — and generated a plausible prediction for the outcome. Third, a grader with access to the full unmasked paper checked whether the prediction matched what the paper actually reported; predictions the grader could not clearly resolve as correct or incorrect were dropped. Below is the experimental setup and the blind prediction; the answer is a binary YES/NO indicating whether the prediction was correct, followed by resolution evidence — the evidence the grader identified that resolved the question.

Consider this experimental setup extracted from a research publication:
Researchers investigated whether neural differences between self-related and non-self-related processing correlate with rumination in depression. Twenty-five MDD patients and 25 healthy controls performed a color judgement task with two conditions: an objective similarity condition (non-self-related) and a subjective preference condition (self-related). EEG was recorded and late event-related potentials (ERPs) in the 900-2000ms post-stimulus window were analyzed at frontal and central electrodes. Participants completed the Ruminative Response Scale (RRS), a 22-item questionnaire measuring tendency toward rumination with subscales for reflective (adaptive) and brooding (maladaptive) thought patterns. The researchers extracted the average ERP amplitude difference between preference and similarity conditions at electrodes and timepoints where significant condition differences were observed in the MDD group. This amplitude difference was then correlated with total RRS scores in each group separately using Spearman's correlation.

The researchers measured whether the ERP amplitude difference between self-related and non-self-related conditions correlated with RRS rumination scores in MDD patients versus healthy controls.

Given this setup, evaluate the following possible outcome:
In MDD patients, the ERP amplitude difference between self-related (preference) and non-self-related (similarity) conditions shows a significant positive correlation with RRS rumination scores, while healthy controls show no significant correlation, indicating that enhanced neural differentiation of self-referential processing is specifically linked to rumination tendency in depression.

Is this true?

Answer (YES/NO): YES